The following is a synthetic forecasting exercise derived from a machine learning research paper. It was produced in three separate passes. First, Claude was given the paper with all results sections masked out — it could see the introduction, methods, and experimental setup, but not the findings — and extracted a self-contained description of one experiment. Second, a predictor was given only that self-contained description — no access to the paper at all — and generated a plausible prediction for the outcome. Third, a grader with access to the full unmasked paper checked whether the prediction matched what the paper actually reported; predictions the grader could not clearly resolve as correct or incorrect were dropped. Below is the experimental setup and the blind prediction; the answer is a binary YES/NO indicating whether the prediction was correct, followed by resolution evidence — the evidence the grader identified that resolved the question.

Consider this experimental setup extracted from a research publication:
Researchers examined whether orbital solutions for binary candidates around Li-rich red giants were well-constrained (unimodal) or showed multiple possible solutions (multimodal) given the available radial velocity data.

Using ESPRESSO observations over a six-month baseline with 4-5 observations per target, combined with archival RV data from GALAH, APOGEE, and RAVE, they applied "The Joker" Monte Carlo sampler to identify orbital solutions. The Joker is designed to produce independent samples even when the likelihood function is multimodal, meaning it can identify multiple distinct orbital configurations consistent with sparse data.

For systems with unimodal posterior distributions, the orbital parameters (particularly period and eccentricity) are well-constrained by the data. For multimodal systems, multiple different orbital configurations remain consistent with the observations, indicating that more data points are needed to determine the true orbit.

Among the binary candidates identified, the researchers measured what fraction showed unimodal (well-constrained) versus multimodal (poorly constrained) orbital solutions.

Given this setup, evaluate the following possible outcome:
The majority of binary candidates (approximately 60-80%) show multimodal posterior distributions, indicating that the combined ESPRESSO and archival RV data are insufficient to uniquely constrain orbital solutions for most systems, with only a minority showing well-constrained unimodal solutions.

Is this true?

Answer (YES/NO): YES